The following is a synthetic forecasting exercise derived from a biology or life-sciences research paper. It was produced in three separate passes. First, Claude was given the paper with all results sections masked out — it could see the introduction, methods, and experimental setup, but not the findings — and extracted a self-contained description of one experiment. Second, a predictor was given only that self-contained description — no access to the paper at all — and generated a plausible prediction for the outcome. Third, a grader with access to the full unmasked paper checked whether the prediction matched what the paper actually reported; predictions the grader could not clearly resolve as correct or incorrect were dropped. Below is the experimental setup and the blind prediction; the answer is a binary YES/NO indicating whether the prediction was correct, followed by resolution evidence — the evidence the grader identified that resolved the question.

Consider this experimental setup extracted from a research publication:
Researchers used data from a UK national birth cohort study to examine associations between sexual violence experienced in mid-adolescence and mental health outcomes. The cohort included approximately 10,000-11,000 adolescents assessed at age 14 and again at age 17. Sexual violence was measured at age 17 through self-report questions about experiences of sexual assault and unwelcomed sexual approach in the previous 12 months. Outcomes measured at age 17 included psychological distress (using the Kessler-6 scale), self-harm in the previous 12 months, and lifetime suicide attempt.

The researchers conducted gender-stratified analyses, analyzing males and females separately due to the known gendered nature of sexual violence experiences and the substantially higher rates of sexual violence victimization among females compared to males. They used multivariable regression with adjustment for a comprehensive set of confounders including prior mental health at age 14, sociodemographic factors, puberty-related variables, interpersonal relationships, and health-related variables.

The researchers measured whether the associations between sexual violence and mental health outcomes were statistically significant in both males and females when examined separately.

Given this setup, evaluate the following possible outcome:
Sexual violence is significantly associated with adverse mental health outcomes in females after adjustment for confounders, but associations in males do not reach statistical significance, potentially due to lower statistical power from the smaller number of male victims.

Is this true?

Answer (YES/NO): NO